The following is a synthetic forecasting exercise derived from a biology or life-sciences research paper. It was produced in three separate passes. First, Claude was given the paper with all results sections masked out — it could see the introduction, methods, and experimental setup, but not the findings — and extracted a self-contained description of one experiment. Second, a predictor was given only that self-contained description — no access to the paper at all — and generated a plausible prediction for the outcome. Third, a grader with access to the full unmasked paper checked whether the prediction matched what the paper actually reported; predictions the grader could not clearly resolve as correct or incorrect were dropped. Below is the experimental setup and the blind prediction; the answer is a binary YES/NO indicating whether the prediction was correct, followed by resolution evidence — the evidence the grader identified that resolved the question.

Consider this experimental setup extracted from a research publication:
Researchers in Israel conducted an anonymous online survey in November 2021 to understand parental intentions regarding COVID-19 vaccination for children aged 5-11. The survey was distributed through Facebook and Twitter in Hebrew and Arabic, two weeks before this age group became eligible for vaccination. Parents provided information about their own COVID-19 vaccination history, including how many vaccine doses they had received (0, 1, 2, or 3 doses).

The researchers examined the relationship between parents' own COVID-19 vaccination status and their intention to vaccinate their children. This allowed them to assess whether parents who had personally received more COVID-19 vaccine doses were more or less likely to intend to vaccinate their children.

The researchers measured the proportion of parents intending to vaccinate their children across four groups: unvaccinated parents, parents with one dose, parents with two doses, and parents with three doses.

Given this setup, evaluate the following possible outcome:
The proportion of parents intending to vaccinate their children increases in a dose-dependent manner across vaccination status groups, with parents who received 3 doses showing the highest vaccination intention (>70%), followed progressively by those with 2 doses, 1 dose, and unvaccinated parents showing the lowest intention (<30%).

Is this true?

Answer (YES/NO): NO